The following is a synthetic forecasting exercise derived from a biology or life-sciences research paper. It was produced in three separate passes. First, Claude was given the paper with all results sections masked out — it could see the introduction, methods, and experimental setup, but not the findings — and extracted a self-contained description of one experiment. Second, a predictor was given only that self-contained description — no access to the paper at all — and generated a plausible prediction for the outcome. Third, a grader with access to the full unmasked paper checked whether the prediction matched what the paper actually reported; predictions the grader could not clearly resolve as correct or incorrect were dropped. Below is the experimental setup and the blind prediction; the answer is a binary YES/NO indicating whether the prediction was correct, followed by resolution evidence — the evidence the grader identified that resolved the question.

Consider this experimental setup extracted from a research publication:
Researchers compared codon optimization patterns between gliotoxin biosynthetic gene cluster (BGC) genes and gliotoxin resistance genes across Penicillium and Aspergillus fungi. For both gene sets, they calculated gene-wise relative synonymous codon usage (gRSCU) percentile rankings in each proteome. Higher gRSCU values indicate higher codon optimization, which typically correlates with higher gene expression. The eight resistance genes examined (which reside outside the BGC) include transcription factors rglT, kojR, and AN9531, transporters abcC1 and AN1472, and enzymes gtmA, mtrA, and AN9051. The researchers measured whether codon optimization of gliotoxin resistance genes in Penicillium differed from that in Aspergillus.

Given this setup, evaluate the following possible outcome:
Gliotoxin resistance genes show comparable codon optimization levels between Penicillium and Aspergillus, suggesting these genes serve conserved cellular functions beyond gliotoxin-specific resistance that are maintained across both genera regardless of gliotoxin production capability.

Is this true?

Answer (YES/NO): YES